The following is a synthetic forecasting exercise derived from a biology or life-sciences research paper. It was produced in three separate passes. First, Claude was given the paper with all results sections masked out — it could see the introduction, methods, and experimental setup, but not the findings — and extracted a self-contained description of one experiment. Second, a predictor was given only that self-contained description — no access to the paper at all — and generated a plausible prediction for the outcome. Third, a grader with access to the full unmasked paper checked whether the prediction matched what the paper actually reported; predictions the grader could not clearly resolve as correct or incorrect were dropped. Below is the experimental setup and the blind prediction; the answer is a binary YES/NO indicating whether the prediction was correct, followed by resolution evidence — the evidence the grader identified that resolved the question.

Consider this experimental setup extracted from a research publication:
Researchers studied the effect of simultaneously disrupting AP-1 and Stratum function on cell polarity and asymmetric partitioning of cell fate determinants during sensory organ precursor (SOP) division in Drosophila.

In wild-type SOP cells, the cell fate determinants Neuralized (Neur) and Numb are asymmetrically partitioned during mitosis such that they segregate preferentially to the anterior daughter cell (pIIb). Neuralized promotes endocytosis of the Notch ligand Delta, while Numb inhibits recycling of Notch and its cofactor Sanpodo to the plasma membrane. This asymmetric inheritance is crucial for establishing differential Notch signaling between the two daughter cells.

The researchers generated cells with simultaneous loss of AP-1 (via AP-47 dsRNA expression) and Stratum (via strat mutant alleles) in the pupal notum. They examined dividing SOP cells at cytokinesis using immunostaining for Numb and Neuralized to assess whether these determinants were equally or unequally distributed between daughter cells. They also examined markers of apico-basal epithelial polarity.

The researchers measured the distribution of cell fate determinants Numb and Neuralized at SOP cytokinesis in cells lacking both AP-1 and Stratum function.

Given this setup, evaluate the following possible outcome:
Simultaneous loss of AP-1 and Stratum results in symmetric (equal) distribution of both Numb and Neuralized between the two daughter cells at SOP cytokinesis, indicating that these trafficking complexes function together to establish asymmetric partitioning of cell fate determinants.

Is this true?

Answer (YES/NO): NO